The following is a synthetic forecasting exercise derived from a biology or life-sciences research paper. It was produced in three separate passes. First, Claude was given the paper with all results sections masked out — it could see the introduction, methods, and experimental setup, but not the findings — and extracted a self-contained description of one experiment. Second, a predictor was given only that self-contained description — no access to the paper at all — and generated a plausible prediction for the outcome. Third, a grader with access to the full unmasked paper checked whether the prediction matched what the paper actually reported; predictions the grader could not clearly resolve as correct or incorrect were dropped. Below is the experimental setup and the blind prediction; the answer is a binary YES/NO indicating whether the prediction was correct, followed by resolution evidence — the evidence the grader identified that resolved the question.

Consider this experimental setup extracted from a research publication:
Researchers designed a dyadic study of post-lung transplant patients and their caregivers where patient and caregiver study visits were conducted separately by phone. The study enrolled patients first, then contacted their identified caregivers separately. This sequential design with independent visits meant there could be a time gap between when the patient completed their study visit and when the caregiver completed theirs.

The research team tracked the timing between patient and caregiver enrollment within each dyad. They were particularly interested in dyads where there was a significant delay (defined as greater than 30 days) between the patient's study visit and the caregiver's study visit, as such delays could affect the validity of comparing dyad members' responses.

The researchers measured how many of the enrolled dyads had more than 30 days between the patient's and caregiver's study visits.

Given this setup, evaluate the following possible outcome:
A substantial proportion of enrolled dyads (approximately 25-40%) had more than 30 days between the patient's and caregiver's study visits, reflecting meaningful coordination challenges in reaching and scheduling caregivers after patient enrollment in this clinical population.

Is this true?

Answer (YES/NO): NO